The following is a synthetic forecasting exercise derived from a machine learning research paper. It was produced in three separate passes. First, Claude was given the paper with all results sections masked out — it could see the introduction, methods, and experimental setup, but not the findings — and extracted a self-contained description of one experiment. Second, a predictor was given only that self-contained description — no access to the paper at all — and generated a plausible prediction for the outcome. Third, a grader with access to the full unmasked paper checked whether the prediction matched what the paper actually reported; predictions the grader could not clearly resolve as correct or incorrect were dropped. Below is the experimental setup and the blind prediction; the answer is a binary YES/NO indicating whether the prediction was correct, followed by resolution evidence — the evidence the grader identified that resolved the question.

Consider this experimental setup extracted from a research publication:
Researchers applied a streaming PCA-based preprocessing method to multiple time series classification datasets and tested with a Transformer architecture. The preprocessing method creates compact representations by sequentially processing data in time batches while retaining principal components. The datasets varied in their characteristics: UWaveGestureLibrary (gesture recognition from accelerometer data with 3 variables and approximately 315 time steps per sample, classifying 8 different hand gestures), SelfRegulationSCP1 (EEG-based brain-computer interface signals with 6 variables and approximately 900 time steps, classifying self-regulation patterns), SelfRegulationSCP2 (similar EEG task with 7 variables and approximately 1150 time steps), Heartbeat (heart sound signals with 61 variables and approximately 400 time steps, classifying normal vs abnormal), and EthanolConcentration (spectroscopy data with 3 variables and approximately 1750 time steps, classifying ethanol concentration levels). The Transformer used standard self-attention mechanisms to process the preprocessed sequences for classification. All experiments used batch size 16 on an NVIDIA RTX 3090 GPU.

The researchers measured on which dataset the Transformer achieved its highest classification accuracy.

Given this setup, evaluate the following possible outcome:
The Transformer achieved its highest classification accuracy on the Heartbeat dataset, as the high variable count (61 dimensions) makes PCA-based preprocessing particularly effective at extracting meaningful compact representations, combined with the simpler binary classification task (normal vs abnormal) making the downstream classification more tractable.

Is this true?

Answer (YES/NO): NO